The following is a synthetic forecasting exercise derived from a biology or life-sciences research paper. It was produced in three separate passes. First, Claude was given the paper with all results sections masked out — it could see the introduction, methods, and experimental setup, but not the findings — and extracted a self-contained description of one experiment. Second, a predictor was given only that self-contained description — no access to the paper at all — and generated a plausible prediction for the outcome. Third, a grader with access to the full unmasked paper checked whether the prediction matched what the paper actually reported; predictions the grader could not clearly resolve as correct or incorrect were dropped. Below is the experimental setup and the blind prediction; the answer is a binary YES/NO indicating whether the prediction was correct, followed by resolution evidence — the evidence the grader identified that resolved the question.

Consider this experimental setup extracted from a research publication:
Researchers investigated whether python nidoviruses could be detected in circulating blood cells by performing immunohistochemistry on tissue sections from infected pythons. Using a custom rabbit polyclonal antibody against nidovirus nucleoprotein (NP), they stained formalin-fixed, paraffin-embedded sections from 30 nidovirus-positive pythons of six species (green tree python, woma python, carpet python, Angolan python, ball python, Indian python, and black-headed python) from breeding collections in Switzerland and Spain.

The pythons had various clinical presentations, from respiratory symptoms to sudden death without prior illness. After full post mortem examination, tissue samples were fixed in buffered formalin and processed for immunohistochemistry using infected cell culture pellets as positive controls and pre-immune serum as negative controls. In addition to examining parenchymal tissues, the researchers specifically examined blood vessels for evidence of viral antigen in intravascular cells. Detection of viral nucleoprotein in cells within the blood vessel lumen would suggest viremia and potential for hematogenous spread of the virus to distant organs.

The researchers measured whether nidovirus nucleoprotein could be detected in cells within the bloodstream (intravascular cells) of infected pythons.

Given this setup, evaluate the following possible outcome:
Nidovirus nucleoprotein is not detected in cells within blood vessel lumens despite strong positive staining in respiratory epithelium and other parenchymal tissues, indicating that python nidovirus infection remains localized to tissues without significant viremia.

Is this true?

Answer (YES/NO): NO